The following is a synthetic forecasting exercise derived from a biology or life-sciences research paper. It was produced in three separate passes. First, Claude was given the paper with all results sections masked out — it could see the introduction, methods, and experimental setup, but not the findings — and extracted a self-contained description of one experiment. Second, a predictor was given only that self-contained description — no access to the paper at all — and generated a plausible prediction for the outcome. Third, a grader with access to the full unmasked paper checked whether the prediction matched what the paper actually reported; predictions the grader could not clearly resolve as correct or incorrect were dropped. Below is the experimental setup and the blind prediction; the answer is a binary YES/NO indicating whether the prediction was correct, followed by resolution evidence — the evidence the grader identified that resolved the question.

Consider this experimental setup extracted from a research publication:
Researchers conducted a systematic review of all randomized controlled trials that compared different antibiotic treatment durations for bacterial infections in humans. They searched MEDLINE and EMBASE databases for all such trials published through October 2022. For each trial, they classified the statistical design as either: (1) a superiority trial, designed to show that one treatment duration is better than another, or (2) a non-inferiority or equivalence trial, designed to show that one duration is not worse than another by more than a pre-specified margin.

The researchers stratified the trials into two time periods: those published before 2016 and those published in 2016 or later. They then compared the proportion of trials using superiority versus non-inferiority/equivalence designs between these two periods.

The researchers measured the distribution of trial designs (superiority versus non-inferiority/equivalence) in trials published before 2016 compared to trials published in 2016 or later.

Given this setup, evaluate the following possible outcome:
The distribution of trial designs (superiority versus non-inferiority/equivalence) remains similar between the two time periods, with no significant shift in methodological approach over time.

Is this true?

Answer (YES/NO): NO